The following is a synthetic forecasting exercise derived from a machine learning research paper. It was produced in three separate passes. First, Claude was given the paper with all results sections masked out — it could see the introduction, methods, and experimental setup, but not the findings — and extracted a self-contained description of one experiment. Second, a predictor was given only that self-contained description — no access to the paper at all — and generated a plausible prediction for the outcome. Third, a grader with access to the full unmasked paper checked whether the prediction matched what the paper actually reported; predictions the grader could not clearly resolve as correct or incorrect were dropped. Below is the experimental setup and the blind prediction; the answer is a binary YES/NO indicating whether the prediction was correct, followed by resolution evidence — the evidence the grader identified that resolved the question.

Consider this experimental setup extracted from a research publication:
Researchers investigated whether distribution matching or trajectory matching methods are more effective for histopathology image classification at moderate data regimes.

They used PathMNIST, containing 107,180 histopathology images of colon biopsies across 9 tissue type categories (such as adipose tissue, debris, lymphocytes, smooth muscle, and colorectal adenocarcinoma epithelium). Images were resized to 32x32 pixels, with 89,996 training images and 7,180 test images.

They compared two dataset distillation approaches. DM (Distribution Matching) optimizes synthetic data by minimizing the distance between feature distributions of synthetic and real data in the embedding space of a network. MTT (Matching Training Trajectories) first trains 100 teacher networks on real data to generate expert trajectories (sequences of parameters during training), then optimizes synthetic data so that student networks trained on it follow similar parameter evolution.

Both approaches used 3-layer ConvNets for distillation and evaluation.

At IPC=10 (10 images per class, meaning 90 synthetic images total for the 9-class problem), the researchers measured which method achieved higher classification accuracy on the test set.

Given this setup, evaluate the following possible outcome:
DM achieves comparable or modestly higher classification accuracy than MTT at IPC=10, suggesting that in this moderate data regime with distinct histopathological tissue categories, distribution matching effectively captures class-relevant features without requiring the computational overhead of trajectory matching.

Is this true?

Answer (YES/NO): YES